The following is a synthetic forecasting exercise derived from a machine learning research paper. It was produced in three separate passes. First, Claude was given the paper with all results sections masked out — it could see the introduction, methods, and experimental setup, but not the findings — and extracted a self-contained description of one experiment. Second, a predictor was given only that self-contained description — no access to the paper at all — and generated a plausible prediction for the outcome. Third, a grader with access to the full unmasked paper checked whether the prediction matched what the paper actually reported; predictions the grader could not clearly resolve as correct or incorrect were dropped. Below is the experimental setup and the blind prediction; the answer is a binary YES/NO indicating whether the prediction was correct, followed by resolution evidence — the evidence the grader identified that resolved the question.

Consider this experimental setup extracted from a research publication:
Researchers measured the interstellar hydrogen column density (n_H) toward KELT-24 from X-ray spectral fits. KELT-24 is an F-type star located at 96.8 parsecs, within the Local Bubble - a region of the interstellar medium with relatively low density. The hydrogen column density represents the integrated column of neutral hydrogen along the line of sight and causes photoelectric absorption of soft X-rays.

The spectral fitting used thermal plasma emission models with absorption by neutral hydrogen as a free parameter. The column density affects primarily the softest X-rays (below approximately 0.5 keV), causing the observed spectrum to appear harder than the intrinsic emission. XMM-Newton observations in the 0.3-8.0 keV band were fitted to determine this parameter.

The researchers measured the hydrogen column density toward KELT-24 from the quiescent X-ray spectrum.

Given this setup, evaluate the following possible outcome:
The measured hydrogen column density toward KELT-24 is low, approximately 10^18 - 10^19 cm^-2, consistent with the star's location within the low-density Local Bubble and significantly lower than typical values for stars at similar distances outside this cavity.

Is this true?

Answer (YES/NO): NO